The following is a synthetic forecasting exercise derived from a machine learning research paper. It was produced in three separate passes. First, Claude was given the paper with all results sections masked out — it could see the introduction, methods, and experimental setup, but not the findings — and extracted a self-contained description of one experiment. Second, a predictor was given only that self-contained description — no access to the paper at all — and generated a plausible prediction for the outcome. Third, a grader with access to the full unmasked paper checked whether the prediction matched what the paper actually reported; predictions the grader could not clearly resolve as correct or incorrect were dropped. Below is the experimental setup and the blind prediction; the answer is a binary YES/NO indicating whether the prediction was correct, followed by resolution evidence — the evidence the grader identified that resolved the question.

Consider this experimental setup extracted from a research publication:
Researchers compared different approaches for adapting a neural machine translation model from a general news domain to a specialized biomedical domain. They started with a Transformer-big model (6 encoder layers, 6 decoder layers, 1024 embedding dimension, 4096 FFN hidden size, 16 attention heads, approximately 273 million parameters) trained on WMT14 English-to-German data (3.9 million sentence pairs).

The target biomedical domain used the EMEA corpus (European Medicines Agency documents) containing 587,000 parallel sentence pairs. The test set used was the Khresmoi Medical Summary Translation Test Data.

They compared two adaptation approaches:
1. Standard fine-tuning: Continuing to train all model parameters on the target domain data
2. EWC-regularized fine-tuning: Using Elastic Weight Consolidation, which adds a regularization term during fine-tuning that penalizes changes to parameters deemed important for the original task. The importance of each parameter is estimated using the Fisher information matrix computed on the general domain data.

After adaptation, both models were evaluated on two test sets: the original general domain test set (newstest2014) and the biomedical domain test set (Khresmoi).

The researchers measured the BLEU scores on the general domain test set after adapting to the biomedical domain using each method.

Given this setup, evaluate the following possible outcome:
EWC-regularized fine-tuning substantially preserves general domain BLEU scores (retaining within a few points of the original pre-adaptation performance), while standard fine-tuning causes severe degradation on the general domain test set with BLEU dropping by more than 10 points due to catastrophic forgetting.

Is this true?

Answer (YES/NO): YES